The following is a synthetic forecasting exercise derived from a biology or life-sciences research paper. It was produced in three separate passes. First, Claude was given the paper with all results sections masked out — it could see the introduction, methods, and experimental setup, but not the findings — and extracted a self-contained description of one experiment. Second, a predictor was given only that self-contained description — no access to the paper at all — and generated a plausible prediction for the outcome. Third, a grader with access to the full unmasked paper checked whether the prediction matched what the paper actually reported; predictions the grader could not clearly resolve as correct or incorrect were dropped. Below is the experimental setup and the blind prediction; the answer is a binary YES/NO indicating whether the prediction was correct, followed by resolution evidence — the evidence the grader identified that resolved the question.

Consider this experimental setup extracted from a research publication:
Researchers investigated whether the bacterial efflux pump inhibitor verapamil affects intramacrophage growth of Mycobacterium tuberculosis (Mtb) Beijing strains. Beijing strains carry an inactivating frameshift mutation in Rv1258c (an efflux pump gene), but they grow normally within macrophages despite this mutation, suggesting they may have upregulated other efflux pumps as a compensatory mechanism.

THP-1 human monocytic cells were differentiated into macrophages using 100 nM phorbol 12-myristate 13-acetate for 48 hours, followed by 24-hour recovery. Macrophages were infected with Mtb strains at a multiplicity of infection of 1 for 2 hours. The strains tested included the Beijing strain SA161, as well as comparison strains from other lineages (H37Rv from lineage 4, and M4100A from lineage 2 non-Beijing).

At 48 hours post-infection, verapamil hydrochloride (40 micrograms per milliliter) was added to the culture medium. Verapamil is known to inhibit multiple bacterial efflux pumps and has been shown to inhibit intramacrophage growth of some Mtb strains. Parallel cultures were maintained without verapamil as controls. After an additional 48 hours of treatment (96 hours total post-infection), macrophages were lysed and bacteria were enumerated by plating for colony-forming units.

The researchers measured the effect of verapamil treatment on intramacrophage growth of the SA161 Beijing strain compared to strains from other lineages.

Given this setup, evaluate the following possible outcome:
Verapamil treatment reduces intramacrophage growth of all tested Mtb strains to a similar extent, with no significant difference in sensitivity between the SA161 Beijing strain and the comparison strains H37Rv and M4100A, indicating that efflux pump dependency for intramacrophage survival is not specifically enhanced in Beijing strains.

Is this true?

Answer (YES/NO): NO